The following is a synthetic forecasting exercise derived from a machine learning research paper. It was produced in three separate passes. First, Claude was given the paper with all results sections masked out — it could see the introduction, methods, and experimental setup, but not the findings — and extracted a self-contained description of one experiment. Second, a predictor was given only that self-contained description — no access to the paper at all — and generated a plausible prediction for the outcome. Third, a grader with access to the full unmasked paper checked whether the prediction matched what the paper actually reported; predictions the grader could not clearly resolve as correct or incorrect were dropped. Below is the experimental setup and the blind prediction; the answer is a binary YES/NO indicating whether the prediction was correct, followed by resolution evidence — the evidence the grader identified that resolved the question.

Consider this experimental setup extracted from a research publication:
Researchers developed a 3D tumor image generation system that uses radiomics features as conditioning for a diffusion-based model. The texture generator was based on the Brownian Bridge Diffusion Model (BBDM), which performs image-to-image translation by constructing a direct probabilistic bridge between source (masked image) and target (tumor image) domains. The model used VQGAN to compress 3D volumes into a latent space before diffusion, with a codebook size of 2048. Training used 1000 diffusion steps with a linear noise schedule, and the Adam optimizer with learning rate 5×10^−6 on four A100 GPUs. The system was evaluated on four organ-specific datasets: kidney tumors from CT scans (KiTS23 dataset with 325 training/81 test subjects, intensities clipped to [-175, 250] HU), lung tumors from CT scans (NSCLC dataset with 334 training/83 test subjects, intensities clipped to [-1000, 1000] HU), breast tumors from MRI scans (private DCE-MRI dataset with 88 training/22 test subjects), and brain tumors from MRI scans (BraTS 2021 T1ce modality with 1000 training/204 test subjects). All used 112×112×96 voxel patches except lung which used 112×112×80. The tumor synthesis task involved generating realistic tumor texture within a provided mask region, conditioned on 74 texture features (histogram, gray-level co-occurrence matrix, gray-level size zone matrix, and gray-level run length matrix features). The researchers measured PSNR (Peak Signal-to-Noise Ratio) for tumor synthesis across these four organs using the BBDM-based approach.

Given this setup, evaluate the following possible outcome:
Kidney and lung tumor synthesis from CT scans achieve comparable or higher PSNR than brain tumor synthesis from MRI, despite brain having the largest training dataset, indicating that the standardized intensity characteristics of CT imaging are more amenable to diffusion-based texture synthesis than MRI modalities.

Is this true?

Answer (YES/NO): NO